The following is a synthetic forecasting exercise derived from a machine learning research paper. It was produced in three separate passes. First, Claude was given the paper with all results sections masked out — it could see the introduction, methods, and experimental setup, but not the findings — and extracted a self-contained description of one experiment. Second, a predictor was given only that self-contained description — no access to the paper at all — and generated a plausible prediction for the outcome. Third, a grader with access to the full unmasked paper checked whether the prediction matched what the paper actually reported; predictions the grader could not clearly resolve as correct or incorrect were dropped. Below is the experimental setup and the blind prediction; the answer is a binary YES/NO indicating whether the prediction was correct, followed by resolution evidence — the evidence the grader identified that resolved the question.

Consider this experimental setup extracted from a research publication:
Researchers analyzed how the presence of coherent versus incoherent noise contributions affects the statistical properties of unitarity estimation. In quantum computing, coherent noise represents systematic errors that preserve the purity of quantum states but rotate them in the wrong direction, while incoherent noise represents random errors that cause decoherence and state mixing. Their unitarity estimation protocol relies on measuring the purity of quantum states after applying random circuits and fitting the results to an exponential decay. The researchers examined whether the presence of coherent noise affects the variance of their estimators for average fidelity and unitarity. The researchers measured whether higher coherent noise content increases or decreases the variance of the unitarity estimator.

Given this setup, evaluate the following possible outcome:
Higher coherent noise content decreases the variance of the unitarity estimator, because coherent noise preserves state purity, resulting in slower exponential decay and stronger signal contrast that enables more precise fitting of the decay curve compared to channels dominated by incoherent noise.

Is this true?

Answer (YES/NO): NO